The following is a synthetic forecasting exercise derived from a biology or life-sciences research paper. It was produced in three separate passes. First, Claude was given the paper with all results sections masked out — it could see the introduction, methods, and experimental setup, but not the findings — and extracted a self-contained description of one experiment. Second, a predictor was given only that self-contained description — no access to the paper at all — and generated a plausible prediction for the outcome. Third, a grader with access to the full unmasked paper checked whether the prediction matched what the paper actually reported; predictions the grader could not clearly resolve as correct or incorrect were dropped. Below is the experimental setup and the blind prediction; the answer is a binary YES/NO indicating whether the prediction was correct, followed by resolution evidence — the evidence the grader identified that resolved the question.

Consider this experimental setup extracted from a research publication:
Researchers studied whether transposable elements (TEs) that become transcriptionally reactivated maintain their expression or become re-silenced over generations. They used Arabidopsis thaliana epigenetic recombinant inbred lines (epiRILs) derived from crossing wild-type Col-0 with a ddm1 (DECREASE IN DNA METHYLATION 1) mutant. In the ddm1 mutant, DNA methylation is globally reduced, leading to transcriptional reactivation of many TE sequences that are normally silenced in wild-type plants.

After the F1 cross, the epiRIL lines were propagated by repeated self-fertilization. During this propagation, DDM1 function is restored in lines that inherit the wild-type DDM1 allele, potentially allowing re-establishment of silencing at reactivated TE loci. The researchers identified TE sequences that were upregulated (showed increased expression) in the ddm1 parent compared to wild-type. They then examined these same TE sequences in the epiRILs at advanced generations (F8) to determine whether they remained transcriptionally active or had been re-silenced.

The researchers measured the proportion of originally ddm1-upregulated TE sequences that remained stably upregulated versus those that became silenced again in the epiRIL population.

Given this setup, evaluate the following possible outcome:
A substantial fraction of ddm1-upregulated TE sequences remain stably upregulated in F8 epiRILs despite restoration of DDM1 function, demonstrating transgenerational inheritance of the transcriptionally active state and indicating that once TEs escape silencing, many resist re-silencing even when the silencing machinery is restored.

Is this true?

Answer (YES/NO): YES